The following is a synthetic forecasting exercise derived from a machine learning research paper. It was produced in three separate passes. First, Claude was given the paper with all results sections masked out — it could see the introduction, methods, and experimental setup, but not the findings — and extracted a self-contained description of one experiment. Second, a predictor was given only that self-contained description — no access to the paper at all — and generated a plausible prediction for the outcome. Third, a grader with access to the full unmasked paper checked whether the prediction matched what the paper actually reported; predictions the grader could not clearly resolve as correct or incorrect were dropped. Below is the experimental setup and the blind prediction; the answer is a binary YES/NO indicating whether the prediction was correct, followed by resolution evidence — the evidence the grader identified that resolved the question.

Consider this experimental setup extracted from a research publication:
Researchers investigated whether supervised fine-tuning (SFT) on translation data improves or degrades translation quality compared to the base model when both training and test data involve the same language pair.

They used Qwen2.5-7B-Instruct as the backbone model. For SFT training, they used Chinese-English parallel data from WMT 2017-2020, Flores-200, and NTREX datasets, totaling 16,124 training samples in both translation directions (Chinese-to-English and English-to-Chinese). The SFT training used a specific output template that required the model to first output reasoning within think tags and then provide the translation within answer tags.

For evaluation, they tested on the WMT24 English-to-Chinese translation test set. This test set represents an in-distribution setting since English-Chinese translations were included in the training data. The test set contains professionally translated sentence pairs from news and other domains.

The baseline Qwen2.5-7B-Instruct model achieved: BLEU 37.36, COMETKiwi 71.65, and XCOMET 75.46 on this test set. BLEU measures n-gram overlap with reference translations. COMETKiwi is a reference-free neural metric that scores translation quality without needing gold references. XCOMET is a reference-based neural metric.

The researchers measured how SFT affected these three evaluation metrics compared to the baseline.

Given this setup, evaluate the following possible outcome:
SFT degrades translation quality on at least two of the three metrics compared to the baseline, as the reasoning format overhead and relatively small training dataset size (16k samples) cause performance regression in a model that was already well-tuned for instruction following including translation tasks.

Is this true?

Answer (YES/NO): YES